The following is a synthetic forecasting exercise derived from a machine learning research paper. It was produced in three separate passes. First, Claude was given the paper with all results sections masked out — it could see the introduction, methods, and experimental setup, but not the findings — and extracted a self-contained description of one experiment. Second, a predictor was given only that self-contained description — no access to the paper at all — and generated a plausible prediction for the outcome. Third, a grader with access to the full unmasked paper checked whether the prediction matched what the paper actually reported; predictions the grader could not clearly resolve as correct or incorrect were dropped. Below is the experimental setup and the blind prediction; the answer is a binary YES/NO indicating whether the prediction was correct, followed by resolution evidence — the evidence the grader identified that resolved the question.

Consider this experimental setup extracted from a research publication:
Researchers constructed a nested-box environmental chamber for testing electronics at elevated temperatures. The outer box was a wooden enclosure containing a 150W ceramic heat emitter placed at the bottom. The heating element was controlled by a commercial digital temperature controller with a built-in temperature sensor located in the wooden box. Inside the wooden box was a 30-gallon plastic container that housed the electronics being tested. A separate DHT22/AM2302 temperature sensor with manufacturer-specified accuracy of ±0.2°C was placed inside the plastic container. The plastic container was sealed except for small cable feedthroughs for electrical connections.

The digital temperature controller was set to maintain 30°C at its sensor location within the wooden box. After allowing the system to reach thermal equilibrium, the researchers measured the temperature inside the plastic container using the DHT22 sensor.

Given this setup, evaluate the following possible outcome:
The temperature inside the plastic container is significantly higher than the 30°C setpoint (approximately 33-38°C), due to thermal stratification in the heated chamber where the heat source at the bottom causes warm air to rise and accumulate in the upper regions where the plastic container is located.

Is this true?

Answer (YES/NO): NO